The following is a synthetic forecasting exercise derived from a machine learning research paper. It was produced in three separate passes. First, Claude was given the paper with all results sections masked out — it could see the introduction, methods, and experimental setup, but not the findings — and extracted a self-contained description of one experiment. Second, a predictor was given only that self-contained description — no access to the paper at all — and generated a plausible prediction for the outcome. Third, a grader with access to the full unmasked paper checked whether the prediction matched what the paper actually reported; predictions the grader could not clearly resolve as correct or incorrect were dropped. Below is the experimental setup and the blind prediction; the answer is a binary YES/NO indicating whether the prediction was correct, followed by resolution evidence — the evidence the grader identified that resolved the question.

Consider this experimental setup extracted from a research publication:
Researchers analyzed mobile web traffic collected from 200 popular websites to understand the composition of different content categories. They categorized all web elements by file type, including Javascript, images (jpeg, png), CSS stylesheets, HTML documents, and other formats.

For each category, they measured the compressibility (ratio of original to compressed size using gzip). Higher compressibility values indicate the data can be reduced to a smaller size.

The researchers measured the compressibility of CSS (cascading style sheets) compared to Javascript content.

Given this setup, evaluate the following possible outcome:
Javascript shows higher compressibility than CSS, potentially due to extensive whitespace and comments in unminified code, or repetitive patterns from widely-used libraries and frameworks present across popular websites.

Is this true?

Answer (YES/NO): NO